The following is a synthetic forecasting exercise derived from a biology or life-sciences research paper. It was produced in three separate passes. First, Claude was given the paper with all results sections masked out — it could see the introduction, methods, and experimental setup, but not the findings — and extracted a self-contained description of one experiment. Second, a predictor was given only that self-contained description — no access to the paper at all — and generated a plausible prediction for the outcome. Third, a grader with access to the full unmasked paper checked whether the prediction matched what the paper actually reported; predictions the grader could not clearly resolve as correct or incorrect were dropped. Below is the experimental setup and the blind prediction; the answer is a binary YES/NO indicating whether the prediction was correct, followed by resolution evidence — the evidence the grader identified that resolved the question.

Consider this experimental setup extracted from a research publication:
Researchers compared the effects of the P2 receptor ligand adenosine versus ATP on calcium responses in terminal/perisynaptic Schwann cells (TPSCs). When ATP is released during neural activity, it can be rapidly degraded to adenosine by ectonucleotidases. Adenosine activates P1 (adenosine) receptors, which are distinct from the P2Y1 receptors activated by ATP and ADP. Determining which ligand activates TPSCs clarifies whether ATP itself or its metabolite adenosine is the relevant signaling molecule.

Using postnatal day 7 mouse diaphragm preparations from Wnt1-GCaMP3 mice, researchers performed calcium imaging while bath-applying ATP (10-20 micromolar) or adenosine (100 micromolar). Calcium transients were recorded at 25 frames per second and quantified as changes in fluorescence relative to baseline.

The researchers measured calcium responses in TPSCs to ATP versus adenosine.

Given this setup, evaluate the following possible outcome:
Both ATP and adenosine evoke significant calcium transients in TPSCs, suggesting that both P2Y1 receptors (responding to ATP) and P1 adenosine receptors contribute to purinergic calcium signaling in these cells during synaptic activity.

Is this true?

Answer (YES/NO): NO